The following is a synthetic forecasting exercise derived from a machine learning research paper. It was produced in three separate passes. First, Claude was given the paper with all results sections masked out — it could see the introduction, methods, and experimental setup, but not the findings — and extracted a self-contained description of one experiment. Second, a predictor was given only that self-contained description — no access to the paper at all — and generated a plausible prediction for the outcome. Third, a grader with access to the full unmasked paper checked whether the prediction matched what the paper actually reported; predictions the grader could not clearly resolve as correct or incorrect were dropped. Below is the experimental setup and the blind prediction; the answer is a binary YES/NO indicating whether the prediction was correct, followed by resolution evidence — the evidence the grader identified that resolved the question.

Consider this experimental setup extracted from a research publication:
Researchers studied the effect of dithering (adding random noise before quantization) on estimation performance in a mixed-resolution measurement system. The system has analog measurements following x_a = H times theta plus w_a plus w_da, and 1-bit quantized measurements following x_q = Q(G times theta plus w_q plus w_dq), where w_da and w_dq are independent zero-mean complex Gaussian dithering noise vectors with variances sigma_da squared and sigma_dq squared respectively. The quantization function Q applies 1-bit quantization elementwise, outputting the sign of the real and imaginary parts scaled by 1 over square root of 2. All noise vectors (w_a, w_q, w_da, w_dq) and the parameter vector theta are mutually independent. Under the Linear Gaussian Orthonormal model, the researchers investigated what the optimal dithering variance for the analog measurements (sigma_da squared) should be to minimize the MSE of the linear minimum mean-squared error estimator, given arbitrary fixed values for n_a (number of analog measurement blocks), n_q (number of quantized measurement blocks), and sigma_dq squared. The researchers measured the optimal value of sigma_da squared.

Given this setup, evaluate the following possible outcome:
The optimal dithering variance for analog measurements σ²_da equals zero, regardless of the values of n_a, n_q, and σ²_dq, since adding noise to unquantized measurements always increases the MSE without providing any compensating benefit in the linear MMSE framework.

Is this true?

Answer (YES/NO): YES